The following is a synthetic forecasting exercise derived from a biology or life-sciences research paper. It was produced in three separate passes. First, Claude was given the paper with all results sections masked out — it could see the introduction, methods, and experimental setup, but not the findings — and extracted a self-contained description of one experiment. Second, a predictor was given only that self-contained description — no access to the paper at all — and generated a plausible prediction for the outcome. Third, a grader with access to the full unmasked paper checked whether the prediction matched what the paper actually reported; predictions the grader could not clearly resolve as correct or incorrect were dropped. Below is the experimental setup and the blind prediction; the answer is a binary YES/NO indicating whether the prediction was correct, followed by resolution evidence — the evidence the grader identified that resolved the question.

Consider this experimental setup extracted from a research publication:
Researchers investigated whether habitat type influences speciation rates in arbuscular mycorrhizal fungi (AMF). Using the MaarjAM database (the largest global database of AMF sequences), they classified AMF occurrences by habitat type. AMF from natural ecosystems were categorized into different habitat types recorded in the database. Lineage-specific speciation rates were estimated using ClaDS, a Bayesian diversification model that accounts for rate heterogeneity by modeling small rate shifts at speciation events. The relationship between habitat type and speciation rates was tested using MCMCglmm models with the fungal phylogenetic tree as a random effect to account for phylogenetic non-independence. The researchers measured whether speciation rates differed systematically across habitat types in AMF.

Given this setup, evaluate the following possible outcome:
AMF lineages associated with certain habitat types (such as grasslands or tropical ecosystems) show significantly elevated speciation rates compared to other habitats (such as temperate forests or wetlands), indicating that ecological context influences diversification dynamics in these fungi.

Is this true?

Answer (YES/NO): NO